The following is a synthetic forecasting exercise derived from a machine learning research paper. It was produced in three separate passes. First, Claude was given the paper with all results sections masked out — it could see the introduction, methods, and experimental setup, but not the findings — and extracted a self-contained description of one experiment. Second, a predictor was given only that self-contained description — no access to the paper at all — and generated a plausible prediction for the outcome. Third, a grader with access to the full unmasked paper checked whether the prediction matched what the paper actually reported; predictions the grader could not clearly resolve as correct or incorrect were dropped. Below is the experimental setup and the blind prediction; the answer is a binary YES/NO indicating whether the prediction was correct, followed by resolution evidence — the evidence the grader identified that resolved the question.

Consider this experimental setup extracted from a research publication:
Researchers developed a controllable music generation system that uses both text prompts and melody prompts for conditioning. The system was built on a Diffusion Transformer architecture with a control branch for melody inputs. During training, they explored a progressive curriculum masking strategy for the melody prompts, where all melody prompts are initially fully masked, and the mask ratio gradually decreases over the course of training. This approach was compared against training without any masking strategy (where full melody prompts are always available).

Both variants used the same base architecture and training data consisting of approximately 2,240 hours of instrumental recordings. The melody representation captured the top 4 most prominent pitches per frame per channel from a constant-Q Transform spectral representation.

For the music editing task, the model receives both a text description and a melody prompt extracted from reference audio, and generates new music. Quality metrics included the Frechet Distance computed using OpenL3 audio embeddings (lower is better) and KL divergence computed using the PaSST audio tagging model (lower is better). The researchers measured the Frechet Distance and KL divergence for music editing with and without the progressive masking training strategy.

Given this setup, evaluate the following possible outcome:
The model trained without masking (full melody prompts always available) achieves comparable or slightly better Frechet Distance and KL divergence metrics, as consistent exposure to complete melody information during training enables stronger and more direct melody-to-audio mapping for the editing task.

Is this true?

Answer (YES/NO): YES